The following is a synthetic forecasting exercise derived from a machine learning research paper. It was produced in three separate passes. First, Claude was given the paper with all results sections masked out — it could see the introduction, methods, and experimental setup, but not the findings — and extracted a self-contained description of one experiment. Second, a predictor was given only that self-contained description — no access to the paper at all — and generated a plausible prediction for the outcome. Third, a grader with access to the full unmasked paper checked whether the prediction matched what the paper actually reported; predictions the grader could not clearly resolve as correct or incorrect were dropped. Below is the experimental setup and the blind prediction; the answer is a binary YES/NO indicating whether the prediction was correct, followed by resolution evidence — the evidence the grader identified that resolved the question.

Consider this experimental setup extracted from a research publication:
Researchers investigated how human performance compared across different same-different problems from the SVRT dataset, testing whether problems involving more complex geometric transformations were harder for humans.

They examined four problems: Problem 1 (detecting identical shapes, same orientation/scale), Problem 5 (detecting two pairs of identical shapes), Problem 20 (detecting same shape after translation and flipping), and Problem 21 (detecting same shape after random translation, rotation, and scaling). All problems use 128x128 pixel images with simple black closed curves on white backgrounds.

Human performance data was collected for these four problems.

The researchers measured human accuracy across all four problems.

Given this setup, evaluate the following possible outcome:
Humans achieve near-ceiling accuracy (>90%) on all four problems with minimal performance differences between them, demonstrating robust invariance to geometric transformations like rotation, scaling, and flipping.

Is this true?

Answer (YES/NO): NO